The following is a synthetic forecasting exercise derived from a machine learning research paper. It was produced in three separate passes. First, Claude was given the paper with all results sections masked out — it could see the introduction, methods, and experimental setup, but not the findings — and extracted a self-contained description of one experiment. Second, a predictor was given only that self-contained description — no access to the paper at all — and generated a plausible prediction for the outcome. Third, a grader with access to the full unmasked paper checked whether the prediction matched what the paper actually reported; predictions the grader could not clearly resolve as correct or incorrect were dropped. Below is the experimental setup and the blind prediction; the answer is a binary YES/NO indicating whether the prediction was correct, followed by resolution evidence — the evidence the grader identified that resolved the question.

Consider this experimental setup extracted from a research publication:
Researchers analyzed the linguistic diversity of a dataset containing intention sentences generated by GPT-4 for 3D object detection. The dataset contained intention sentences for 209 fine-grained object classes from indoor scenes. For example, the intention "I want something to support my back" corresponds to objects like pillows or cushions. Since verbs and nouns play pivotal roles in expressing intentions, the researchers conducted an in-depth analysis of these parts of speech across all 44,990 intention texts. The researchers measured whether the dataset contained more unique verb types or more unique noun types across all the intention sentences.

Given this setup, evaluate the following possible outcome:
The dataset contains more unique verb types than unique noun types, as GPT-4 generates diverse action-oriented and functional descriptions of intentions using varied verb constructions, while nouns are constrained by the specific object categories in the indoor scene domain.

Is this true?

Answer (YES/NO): NO